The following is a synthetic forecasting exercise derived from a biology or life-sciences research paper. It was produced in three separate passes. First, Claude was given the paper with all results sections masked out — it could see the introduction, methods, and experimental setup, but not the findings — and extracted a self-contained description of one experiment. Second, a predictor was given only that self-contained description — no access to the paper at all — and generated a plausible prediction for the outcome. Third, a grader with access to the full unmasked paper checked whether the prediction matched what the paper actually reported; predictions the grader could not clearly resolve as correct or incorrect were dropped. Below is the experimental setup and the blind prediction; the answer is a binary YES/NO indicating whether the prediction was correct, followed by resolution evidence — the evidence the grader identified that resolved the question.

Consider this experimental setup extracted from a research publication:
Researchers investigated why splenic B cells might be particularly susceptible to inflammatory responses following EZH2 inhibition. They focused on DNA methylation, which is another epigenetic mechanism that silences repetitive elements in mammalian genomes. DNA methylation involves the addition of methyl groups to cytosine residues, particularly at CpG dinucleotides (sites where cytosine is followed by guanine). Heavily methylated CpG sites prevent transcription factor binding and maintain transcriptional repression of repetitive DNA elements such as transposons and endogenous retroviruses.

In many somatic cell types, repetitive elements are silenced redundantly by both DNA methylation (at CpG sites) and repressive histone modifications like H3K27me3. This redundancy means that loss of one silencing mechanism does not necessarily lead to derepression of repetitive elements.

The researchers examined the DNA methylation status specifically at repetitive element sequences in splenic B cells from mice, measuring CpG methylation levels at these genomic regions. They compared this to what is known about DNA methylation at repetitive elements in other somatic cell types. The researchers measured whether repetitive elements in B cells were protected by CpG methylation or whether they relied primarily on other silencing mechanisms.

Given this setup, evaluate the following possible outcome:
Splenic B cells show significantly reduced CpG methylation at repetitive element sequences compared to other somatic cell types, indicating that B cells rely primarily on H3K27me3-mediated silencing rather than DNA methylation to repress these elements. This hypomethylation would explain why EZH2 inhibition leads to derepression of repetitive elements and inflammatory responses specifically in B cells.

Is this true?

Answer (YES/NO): YES